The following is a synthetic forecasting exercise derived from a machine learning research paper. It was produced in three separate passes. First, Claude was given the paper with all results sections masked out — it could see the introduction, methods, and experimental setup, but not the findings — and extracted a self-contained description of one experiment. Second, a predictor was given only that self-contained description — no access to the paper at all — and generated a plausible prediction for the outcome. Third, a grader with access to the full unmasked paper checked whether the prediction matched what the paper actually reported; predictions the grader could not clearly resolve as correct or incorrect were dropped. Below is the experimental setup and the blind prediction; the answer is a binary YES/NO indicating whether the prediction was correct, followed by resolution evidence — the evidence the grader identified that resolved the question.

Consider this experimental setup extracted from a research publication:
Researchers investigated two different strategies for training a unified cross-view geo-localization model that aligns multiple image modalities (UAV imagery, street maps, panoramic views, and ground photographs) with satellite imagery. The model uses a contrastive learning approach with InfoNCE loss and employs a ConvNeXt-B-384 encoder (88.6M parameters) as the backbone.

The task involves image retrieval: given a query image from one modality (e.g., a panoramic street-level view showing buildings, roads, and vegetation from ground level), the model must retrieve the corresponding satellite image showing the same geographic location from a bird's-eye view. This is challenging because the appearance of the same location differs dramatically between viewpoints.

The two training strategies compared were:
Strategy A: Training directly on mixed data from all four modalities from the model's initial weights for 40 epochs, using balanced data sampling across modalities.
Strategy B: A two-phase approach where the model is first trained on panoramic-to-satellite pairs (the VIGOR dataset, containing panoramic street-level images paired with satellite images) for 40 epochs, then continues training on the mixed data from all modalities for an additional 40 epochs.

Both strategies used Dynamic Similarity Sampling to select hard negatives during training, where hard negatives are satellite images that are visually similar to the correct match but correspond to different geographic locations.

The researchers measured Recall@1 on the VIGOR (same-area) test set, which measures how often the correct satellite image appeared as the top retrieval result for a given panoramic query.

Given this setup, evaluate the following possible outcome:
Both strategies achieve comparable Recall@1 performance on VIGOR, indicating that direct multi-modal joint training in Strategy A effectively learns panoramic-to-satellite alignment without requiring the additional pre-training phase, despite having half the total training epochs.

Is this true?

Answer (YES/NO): NO